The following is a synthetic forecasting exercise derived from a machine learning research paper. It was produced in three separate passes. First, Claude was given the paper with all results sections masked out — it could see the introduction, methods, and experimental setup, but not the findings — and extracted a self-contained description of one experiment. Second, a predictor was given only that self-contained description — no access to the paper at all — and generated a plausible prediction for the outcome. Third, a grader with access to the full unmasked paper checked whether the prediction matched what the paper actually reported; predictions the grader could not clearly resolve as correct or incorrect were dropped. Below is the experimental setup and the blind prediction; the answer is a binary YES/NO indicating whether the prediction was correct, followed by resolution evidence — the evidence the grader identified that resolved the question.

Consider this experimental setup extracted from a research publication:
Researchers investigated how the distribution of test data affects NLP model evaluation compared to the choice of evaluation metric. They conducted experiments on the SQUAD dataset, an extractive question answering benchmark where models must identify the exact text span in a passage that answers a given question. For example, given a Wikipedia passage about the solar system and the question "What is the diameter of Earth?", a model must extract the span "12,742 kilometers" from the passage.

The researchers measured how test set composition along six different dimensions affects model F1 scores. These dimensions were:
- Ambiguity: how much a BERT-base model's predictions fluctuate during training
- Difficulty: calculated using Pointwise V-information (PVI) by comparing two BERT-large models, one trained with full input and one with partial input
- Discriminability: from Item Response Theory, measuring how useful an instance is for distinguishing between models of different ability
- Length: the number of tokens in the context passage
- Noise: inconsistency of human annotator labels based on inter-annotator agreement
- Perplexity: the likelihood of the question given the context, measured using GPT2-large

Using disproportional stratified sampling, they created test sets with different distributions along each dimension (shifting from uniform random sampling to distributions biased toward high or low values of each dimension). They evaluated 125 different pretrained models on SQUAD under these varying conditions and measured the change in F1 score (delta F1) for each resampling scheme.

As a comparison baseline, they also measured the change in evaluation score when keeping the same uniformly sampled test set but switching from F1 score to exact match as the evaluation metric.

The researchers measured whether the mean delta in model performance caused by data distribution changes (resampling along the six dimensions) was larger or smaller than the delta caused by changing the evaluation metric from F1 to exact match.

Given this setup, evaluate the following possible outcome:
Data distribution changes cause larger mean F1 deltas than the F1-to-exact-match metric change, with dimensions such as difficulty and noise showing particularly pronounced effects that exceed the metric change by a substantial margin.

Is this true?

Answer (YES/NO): YES